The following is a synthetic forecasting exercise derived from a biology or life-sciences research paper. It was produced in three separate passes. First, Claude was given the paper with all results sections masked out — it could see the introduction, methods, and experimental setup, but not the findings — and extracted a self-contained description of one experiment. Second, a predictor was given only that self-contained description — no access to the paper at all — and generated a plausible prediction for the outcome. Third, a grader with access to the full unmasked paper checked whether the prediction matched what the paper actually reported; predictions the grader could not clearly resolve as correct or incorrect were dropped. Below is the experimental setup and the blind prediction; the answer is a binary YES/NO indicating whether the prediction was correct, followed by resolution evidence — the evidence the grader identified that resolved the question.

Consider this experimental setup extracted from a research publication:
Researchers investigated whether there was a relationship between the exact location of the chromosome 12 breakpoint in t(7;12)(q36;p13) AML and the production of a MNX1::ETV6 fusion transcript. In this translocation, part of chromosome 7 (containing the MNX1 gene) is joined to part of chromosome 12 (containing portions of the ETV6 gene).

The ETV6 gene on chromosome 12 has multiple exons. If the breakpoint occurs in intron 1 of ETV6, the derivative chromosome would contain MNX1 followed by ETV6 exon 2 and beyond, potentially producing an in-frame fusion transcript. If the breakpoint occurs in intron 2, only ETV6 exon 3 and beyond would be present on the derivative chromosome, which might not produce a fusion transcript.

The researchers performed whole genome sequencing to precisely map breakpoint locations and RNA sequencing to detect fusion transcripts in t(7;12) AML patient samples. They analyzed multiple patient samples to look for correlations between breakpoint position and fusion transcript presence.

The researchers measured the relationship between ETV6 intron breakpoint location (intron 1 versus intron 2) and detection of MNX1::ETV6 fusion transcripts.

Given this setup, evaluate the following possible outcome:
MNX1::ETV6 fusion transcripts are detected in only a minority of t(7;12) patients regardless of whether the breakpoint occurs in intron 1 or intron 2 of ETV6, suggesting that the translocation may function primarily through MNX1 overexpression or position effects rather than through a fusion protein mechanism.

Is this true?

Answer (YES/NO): YES